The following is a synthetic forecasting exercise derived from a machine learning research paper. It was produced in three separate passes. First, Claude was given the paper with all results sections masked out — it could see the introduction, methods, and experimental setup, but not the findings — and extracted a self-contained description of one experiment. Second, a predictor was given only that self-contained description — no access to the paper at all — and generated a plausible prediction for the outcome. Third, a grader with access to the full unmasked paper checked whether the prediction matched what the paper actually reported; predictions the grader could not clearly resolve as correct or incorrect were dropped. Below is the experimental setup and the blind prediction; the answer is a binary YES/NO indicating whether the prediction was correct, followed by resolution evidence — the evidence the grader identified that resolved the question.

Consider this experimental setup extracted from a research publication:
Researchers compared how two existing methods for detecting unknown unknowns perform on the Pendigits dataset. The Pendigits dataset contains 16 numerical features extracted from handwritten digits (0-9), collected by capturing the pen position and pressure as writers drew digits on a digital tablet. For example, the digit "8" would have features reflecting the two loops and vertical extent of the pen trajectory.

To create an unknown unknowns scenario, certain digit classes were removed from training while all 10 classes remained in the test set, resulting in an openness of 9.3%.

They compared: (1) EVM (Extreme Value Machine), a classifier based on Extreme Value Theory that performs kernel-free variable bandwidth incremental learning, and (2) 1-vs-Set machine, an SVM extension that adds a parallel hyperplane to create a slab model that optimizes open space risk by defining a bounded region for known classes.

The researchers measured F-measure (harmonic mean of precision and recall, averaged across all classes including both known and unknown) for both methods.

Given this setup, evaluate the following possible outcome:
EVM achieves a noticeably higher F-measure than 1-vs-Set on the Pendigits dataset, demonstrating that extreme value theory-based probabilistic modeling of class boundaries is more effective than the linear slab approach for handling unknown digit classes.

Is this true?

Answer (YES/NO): YES